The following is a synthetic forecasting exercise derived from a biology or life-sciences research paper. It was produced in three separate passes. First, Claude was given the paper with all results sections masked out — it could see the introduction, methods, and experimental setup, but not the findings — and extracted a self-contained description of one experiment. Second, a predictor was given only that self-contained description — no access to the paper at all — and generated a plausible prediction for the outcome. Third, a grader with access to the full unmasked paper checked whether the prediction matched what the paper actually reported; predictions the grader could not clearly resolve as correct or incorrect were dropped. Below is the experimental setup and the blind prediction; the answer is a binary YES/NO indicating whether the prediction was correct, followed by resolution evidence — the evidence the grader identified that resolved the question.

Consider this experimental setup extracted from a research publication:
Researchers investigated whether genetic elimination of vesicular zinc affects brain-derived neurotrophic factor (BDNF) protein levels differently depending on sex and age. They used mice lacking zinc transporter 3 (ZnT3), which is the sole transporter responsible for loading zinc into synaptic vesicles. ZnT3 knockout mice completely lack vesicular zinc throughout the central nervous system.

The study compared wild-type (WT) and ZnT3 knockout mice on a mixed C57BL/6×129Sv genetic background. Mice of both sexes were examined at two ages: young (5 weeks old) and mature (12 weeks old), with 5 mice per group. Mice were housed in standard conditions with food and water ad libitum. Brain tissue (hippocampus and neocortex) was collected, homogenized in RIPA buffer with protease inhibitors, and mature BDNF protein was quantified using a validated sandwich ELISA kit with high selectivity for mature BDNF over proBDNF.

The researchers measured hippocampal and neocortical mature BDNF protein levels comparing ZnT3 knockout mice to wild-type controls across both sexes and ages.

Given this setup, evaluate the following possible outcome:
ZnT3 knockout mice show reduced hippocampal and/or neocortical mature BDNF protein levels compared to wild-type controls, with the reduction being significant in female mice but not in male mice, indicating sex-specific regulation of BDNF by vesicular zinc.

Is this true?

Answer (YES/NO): NO